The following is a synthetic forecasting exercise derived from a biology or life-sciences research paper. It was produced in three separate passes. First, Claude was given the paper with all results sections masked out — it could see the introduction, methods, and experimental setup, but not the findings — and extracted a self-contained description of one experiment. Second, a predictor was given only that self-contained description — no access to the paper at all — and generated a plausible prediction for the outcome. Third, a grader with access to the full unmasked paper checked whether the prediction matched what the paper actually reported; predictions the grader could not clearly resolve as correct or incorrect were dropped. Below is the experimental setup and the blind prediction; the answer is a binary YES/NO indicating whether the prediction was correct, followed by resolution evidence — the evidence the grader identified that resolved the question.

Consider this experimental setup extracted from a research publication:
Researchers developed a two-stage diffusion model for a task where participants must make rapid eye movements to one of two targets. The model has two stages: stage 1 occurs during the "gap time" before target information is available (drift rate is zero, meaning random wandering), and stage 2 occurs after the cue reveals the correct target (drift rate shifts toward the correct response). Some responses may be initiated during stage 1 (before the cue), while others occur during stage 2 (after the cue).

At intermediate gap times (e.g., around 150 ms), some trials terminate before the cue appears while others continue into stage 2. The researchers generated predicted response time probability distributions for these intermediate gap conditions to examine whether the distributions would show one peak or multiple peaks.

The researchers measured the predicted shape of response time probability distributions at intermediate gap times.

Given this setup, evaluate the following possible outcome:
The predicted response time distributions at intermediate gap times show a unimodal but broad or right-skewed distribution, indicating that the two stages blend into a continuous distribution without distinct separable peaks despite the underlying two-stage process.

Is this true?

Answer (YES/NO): NO